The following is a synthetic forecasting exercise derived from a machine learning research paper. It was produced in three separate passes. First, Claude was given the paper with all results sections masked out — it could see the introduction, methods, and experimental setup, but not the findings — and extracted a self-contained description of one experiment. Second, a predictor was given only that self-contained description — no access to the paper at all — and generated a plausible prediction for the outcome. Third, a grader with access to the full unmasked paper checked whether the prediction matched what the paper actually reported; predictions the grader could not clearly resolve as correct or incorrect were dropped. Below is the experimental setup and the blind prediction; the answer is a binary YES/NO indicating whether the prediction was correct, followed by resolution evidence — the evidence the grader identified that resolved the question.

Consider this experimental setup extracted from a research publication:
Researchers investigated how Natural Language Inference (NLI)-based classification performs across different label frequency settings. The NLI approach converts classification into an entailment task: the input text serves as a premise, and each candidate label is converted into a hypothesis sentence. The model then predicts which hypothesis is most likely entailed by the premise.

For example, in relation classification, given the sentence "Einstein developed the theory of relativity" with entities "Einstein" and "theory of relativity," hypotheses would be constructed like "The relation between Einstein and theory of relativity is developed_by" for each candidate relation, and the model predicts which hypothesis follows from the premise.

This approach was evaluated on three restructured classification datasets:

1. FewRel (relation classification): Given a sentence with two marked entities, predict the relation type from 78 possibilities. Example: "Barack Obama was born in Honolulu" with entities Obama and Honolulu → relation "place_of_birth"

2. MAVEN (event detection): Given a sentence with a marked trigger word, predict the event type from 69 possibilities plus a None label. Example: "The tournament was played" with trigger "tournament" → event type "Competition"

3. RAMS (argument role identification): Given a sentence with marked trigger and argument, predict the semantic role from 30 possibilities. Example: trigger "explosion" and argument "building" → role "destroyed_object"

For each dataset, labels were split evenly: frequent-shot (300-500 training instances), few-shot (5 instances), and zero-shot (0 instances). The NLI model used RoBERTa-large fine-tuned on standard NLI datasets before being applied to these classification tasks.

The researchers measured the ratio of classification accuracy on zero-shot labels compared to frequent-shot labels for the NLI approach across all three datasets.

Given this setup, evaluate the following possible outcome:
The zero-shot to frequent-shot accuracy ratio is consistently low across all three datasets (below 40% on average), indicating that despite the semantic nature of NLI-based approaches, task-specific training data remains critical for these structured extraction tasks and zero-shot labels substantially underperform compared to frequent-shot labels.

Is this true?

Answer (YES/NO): NO